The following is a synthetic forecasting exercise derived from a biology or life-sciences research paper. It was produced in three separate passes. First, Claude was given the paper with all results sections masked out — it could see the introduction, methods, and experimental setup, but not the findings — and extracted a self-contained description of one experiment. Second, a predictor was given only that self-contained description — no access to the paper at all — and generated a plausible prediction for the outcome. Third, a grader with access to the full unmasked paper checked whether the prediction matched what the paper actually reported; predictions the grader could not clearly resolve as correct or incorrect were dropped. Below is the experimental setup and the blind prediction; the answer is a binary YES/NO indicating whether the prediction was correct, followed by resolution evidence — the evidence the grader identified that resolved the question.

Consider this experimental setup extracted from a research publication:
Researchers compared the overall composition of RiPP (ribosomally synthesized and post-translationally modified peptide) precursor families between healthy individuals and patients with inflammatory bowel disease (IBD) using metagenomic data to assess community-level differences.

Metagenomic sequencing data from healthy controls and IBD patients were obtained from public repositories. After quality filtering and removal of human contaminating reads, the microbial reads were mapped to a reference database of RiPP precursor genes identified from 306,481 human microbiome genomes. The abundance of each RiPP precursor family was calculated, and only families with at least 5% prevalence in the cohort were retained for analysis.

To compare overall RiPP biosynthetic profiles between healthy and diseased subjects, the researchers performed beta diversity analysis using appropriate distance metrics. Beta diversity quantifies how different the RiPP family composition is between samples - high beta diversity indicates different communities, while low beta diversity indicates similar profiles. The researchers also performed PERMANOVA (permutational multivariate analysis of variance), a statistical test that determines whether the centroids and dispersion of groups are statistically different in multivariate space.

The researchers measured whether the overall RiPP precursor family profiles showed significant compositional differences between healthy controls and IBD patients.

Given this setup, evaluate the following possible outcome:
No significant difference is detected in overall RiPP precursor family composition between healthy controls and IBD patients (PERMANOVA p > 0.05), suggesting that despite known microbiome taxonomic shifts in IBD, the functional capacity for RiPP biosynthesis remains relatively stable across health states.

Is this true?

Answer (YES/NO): NO